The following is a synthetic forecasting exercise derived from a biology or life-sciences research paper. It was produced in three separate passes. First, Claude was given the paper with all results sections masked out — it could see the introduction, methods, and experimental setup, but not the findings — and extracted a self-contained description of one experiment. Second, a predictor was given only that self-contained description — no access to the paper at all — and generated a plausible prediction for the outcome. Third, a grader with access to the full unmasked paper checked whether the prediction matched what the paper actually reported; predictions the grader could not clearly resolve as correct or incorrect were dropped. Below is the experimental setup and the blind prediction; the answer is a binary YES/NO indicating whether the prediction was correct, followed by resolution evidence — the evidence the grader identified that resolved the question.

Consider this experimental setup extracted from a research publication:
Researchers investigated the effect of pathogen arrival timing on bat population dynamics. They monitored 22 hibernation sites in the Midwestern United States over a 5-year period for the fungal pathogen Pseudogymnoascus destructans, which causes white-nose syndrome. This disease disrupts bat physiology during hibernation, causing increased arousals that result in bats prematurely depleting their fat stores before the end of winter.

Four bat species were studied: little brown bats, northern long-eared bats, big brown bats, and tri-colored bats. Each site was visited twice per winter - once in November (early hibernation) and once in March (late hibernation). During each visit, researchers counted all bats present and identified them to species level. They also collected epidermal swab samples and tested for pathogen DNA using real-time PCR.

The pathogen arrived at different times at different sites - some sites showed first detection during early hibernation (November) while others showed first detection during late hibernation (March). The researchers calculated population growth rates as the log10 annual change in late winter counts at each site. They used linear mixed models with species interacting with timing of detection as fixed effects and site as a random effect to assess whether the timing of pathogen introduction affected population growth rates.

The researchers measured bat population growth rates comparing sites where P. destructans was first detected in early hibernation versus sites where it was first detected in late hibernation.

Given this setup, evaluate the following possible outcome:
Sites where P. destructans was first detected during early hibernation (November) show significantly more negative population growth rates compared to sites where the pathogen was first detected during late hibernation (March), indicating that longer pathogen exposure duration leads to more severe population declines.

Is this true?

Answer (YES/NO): NO